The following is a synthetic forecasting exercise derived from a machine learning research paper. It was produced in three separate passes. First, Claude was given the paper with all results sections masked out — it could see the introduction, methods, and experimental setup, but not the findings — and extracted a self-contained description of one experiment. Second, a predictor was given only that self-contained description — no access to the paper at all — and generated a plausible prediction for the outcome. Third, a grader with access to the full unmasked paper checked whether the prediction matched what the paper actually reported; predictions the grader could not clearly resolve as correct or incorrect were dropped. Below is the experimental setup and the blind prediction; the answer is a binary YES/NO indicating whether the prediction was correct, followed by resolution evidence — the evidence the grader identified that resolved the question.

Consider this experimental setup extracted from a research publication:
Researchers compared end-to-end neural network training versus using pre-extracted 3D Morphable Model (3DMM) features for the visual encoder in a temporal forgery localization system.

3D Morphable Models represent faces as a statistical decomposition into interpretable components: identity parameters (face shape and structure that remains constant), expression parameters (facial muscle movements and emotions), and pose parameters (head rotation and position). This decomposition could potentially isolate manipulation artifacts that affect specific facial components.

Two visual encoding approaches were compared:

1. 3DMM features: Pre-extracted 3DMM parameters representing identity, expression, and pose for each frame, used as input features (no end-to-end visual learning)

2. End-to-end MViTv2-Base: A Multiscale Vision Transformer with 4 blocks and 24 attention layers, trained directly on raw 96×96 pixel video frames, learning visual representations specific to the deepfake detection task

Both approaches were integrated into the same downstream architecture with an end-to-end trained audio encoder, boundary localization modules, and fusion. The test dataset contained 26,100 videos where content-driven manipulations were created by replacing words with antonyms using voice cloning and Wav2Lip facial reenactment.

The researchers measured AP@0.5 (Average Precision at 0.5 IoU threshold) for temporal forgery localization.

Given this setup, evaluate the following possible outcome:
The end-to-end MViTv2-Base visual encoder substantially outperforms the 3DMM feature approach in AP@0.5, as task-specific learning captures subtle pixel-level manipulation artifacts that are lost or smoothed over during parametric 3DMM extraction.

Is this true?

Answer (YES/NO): YES